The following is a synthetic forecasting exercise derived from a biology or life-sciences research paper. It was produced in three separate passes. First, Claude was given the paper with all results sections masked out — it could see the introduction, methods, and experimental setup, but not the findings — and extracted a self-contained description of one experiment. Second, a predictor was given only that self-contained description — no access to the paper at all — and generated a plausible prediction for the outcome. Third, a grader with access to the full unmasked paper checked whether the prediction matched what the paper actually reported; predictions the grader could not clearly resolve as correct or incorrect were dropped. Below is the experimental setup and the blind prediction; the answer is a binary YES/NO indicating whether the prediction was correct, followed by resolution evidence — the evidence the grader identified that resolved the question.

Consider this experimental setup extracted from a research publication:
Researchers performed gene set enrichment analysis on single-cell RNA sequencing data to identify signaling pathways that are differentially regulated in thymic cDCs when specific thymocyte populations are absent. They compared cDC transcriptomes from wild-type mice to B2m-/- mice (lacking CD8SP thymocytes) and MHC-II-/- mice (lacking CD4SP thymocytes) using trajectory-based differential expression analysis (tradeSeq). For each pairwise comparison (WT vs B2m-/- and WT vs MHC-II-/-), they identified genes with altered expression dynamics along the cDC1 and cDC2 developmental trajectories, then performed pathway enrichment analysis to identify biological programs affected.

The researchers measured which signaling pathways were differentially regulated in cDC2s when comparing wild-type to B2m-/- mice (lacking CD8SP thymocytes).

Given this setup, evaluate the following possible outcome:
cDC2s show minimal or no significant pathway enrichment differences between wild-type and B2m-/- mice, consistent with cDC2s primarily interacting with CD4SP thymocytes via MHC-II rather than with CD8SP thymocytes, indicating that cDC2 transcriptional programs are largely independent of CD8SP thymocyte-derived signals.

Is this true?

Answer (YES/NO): NO